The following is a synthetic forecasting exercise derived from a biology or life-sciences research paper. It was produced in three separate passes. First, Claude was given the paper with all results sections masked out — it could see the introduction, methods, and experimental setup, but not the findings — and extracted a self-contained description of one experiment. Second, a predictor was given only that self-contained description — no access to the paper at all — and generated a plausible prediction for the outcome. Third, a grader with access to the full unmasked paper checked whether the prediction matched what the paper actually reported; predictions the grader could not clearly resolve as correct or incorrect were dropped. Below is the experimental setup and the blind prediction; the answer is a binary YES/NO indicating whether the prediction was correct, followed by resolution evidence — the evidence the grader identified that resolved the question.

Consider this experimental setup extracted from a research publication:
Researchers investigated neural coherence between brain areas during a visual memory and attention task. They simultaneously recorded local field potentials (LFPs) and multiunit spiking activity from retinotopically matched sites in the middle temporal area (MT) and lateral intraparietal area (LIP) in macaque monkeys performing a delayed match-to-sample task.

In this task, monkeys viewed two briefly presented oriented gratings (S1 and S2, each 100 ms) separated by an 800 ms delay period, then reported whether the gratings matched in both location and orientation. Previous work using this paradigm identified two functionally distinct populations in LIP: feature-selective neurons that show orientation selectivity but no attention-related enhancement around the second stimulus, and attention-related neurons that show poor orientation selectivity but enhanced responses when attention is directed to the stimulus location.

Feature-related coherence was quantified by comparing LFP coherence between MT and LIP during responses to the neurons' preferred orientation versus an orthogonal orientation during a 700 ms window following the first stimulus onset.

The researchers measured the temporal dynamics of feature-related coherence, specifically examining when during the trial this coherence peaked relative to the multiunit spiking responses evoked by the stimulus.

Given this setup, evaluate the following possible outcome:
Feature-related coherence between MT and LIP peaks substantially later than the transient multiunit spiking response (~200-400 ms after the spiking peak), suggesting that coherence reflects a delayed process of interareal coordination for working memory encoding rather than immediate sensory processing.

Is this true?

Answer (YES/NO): YES